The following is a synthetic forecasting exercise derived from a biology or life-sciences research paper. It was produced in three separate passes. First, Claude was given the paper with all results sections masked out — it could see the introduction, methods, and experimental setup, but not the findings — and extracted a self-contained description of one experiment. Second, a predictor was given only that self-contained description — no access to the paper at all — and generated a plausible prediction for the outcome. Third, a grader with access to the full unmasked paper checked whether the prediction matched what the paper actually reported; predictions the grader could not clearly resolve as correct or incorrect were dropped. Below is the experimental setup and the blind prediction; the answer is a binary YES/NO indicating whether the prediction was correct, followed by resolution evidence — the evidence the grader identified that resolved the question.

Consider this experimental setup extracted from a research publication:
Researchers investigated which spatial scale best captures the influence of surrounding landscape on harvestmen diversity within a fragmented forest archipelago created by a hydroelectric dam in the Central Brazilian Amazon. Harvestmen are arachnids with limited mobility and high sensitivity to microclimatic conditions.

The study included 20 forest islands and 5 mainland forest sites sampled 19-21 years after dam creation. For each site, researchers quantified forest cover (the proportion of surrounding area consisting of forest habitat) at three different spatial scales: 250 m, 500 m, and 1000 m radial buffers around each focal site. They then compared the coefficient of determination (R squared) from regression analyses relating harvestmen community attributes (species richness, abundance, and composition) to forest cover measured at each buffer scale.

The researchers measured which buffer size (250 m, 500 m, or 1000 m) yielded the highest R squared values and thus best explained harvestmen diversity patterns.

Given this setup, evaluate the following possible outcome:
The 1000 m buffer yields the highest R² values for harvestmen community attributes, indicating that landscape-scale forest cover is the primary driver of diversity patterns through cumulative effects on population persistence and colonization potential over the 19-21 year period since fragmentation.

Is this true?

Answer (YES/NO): YES